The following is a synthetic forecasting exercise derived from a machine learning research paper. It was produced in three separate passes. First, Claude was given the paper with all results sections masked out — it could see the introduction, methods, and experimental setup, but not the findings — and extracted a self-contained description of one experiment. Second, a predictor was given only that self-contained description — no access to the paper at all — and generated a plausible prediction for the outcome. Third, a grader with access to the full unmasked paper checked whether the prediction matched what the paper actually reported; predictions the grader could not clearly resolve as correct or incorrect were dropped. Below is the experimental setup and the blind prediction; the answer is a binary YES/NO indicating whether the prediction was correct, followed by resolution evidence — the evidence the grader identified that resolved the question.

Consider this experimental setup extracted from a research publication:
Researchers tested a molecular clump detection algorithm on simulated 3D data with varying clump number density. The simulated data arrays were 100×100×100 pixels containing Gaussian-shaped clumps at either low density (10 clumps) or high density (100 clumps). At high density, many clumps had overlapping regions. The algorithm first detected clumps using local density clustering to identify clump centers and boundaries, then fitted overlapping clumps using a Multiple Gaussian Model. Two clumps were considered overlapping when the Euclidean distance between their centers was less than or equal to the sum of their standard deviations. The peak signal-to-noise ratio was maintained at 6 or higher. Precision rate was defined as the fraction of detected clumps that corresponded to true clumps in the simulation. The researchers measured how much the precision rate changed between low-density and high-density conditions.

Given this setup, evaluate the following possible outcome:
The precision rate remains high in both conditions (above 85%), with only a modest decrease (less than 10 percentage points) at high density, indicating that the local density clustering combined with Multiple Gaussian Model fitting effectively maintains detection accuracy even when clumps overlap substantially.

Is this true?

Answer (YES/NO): YES